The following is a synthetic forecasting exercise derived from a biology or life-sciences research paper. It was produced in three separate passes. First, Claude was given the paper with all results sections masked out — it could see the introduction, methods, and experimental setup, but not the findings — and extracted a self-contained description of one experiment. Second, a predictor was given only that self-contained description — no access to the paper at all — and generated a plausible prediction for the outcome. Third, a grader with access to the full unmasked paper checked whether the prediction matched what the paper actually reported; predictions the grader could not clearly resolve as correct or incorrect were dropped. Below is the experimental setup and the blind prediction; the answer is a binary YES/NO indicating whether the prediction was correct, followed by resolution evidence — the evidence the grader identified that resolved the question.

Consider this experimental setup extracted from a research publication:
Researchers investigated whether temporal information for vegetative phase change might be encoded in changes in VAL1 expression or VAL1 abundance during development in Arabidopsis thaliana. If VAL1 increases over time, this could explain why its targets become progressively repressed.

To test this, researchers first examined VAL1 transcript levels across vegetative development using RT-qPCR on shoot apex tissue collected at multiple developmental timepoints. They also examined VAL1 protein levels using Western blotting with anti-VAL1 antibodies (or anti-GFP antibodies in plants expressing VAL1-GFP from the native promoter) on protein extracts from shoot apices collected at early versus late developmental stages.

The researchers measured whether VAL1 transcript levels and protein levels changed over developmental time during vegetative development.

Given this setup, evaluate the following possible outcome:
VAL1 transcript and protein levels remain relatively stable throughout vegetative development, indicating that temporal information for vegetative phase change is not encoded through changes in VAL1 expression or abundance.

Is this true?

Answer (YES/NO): NO